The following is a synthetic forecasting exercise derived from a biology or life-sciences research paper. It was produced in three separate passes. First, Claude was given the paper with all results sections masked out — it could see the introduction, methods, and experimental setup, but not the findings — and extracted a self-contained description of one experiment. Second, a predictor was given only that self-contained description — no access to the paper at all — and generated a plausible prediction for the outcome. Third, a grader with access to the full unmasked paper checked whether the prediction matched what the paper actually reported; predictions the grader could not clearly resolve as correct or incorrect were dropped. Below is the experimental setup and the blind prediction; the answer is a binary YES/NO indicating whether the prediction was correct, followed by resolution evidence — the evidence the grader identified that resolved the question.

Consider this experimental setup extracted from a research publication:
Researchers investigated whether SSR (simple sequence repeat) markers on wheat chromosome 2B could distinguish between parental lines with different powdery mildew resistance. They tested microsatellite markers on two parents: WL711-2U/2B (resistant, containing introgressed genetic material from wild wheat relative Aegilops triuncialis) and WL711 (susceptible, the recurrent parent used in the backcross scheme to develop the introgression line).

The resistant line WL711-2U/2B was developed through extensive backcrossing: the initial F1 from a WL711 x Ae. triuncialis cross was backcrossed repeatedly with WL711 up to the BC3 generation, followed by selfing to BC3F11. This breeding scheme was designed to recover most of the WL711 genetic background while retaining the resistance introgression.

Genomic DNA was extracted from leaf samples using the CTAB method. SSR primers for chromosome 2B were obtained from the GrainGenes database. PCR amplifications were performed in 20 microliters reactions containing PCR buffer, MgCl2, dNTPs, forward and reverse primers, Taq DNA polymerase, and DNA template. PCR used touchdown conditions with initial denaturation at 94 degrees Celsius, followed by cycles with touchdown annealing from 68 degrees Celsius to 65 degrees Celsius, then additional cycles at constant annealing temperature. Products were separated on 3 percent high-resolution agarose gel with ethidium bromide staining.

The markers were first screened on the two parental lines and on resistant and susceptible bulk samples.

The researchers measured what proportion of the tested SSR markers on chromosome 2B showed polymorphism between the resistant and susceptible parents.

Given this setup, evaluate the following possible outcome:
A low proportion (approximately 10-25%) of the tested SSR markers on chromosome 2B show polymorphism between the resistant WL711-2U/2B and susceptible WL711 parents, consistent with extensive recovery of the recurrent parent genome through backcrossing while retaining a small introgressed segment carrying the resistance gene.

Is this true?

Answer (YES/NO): YES